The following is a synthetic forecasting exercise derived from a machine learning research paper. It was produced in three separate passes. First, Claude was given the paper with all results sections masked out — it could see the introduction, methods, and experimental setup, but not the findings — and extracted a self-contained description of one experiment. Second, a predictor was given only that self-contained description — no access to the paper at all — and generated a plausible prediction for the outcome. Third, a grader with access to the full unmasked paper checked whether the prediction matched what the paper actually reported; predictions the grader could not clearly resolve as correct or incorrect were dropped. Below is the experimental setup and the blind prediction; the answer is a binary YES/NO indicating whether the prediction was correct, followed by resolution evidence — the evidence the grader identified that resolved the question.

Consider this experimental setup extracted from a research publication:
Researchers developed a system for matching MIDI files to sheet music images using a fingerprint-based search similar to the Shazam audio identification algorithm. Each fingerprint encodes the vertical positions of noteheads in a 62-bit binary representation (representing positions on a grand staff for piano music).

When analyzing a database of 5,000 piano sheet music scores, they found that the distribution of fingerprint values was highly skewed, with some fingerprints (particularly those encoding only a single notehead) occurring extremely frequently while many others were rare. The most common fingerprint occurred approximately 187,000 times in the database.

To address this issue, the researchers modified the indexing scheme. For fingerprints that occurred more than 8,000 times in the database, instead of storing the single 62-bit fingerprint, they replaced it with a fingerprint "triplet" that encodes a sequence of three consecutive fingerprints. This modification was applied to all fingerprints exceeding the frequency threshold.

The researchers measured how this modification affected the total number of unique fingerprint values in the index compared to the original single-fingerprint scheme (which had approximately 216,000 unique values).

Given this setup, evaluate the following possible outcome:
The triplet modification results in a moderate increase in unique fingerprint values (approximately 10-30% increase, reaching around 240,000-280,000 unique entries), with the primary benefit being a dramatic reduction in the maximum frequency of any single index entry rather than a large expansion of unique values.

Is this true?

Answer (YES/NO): NO